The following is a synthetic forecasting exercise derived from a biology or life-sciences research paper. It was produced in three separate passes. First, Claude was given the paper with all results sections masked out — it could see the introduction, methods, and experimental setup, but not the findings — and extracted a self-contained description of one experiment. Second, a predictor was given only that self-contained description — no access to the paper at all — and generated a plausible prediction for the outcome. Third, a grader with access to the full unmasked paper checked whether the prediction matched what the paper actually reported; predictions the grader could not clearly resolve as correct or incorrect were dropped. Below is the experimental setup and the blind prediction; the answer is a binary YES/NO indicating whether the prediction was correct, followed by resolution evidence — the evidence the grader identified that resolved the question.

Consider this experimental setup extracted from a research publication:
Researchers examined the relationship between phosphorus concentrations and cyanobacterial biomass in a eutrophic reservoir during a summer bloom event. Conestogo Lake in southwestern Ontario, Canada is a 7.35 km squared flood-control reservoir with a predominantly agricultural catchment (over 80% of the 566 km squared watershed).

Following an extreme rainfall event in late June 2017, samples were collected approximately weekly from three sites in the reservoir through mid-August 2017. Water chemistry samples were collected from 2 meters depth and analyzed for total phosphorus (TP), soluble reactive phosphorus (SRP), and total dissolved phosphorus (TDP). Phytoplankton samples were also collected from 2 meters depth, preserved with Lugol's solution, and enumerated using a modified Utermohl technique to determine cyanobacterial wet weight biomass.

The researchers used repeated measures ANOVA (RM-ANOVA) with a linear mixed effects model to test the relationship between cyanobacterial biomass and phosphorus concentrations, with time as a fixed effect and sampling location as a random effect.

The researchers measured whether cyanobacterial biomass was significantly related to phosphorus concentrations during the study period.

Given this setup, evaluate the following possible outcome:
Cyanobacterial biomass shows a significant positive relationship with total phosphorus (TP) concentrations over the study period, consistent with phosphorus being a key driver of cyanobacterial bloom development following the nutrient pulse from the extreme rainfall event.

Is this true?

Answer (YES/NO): NO